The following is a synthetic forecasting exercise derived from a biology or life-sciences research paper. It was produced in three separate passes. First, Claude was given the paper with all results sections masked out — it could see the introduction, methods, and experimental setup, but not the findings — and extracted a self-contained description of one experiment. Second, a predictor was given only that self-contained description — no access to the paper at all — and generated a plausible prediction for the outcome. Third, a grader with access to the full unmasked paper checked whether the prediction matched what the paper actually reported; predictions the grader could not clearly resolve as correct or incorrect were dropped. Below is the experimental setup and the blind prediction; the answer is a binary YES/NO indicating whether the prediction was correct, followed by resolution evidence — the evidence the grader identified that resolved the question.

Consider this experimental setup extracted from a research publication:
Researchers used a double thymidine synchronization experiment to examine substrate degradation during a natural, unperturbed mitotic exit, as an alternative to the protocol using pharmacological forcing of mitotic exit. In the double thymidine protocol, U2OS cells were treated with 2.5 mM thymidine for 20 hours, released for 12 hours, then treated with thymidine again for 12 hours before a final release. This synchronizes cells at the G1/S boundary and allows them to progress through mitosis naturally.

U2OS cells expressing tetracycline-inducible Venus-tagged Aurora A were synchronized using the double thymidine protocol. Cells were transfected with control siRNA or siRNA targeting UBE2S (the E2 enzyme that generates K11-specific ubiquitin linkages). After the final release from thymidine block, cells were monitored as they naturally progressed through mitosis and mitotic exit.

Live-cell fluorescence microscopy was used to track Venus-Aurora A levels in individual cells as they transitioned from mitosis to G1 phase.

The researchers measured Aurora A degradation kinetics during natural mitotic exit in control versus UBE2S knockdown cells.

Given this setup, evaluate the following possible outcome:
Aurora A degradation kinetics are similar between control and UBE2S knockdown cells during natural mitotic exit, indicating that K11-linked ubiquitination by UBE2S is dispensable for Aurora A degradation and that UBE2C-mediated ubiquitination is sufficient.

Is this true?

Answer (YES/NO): NO